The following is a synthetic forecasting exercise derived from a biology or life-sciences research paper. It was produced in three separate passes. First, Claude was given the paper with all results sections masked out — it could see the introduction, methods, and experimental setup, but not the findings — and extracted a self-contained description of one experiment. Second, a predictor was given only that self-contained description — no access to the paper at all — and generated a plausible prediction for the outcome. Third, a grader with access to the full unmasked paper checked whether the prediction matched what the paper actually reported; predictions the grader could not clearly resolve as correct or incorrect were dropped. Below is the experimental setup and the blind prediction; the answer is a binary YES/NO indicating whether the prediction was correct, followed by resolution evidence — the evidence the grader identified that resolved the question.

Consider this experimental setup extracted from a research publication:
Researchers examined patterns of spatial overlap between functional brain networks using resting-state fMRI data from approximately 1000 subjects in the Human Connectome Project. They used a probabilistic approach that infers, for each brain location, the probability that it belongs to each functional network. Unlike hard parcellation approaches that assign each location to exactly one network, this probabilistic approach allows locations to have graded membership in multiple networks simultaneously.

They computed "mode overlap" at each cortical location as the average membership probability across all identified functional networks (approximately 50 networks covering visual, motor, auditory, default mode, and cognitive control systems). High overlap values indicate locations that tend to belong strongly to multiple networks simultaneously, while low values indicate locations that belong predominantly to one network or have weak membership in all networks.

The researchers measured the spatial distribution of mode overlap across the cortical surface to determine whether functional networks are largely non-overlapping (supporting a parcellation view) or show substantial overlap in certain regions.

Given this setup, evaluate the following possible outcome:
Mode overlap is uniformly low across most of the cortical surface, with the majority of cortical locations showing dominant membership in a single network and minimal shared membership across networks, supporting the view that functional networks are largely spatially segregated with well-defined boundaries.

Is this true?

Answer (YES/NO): NO